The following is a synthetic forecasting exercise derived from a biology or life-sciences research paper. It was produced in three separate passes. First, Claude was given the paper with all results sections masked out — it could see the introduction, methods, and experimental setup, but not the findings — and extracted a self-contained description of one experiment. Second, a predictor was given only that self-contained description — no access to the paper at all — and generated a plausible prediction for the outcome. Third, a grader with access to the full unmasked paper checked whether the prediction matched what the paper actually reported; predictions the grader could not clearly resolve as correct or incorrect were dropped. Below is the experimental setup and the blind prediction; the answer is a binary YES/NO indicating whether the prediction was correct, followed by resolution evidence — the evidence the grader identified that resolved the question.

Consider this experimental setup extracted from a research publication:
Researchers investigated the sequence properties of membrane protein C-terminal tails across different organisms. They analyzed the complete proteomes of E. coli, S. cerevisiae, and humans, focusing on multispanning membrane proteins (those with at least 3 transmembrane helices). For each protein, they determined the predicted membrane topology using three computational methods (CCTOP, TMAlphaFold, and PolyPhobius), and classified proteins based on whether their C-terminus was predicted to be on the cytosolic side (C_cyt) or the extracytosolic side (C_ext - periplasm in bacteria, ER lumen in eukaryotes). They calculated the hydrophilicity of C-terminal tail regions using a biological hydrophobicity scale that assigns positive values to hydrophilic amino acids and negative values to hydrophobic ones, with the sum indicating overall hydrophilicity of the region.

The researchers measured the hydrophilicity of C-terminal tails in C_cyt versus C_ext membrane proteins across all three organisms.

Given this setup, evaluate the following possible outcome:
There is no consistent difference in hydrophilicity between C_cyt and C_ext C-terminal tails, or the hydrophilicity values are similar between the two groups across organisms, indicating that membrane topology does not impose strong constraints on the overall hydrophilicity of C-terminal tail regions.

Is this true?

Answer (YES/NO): NO